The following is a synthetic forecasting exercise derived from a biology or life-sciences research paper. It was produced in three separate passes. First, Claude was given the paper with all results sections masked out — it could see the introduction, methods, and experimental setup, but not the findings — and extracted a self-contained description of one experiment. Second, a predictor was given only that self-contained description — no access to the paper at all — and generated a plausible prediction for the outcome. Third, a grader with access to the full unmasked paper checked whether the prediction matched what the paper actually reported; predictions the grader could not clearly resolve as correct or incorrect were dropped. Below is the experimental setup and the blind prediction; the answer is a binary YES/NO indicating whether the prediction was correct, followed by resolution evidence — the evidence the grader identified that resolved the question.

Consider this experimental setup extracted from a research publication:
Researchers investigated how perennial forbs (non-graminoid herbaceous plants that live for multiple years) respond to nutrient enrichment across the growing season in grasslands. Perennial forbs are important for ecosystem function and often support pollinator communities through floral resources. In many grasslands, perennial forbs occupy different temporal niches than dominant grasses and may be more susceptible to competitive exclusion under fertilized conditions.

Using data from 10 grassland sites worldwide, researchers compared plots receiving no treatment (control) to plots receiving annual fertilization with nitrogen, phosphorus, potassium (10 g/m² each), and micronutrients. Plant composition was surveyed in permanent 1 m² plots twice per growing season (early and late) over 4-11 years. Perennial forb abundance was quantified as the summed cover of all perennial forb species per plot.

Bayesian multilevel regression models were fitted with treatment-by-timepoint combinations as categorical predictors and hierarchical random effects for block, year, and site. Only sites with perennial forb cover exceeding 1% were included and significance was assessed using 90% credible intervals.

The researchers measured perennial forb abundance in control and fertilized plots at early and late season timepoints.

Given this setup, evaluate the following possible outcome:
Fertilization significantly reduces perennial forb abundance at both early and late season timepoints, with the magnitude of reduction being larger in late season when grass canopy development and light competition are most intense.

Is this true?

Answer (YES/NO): NO